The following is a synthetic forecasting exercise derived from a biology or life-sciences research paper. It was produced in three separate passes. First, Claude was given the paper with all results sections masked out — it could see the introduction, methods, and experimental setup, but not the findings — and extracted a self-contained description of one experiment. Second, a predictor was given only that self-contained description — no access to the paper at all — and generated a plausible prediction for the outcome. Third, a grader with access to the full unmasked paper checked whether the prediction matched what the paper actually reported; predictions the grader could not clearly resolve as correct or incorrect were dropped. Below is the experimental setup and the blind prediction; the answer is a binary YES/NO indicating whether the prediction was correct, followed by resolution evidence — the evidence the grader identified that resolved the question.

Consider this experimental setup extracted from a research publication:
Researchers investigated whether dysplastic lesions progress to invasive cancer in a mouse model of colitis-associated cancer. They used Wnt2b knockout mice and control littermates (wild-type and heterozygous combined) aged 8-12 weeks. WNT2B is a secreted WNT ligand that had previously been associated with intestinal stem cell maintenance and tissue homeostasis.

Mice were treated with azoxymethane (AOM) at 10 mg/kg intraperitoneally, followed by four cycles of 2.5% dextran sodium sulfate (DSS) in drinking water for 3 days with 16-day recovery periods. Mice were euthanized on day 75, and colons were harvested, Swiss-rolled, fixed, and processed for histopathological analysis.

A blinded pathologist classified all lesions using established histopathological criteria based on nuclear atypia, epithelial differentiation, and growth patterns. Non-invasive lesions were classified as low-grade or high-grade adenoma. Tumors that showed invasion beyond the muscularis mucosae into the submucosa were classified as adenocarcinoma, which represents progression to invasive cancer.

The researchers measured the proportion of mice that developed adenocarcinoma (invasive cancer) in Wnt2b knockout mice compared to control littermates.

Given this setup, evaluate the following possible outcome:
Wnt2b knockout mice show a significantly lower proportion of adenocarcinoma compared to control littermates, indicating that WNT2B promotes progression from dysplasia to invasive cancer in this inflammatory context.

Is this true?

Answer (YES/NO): NO